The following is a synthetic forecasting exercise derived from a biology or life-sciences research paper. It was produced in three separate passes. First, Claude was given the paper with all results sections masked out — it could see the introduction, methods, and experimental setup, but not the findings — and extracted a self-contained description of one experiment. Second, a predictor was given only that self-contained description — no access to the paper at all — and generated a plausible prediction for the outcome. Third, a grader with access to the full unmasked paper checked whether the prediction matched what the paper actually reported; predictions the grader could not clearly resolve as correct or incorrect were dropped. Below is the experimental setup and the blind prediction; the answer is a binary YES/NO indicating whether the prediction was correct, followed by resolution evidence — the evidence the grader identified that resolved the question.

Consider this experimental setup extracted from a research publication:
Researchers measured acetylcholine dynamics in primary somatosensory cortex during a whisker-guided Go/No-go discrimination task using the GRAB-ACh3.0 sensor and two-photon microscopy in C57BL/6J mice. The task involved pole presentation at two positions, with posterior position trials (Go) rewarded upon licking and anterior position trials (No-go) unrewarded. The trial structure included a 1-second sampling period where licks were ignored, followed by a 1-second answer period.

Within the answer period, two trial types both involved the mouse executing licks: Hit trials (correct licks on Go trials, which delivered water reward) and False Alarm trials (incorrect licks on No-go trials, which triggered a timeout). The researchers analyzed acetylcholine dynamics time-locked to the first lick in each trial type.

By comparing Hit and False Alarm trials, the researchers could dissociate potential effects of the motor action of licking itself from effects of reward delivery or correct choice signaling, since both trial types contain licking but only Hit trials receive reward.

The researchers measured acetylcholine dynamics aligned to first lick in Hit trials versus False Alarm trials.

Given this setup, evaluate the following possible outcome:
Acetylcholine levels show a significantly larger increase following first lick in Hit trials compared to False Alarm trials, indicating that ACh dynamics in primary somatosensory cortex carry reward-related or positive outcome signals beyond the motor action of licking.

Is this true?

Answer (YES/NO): NO